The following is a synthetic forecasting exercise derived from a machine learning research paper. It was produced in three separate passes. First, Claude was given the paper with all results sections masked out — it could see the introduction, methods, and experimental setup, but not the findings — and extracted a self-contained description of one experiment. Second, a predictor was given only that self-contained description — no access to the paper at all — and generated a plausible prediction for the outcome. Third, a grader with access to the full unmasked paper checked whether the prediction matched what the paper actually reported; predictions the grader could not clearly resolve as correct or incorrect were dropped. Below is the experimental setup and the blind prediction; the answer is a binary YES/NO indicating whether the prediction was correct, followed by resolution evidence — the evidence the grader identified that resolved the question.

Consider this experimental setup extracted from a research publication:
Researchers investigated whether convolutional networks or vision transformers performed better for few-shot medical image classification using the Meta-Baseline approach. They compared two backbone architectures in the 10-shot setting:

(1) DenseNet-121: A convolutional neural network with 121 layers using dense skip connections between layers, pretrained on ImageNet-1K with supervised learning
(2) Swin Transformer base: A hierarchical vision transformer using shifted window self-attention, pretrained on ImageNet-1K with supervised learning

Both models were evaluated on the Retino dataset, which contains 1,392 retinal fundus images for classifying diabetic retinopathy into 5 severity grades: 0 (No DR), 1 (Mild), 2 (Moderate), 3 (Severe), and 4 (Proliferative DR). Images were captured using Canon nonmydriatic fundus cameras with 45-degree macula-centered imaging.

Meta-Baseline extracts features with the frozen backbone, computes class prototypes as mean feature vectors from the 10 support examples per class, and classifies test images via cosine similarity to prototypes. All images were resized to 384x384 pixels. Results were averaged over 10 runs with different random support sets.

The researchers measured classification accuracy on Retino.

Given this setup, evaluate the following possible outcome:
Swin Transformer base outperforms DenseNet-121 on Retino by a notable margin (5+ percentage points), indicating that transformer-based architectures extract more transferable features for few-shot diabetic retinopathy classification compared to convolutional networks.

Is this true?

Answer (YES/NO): NO